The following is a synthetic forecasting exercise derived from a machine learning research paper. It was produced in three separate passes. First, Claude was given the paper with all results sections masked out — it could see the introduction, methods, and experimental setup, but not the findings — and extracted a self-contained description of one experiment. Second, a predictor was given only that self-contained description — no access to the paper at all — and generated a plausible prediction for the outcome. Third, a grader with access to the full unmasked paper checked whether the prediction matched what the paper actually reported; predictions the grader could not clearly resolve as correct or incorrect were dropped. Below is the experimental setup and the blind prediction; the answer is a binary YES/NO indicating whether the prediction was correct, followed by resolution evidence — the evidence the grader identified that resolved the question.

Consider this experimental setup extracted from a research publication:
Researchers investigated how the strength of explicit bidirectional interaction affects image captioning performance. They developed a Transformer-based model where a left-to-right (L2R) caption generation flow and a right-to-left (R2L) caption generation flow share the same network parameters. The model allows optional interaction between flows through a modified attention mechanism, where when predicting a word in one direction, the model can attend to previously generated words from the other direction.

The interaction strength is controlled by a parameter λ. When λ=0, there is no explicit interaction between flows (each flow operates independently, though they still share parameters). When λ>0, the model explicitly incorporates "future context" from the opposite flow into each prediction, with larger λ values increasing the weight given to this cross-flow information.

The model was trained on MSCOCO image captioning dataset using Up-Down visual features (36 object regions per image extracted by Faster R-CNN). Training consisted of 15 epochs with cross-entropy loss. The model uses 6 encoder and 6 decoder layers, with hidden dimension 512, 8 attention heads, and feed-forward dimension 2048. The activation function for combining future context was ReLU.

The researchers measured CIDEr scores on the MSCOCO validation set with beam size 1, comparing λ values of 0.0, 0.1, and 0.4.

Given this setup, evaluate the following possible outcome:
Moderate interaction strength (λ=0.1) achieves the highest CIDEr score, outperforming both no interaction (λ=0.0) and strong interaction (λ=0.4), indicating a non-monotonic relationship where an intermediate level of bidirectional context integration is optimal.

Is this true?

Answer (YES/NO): YES